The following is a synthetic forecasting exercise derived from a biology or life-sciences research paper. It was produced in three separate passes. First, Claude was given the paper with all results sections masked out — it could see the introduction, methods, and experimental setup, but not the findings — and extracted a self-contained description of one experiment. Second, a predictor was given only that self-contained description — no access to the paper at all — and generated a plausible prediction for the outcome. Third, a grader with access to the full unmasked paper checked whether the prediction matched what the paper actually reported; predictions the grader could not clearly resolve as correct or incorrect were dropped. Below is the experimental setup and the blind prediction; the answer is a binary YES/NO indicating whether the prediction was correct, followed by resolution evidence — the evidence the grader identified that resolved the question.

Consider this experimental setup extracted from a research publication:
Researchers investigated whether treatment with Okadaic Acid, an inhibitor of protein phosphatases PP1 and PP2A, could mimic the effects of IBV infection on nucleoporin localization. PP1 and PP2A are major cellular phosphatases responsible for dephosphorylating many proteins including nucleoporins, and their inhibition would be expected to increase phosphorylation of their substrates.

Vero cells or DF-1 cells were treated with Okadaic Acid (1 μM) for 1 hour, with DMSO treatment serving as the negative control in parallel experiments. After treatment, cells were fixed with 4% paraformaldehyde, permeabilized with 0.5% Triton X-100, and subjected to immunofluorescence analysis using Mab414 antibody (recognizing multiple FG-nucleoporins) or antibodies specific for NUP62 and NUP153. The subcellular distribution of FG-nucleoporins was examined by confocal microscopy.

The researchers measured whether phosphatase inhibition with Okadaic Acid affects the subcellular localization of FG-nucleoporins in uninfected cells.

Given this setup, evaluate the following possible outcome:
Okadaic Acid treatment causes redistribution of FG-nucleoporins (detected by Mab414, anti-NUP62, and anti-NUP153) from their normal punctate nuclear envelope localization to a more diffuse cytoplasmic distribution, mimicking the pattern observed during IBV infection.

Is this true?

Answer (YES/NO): NO